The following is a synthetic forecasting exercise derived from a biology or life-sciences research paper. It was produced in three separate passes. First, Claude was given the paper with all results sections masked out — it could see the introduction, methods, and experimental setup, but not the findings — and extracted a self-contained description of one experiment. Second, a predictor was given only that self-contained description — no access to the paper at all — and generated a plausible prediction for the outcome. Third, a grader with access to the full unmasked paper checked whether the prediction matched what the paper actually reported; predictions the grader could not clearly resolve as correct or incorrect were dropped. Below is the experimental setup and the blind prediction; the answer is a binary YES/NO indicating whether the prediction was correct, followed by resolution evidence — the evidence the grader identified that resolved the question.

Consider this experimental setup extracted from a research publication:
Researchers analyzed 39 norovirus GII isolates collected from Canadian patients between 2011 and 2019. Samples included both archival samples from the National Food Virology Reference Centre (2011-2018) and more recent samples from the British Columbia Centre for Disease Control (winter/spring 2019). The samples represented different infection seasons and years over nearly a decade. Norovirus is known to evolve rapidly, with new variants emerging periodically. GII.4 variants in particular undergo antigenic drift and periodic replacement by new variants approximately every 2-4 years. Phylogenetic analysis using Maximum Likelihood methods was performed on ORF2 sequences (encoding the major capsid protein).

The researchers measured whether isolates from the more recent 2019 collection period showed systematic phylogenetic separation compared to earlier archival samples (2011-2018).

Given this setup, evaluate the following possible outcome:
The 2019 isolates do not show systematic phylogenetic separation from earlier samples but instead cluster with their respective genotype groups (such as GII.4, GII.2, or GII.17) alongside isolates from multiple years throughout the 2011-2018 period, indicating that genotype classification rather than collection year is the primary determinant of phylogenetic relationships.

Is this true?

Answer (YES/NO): YES